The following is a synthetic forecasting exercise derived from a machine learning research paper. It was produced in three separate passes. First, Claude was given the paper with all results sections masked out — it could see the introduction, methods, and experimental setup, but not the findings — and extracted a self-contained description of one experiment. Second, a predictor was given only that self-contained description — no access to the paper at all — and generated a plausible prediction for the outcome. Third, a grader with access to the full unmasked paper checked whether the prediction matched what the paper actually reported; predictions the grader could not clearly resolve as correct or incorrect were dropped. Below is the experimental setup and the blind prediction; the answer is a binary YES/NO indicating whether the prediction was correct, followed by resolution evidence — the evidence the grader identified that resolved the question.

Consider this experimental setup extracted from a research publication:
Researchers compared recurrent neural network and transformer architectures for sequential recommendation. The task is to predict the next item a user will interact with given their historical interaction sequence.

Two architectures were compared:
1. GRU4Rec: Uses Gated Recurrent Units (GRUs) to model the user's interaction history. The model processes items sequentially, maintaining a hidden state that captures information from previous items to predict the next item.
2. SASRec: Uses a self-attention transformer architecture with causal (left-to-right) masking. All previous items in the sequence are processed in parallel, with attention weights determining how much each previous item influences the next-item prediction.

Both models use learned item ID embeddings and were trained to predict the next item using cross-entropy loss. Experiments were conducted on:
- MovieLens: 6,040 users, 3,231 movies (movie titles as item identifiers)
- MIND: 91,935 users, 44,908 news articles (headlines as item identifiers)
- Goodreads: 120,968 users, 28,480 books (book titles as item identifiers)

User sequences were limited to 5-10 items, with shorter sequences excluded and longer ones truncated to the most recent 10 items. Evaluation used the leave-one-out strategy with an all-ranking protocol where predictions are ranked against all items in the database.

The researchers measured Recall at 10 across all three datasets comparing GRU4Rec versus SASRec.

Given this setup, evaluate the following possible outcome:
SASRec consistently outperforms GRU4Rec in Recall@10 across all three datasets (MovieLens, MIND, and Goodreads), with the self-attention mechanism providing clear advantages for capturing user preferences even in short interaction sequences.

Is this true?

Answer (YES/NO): YES